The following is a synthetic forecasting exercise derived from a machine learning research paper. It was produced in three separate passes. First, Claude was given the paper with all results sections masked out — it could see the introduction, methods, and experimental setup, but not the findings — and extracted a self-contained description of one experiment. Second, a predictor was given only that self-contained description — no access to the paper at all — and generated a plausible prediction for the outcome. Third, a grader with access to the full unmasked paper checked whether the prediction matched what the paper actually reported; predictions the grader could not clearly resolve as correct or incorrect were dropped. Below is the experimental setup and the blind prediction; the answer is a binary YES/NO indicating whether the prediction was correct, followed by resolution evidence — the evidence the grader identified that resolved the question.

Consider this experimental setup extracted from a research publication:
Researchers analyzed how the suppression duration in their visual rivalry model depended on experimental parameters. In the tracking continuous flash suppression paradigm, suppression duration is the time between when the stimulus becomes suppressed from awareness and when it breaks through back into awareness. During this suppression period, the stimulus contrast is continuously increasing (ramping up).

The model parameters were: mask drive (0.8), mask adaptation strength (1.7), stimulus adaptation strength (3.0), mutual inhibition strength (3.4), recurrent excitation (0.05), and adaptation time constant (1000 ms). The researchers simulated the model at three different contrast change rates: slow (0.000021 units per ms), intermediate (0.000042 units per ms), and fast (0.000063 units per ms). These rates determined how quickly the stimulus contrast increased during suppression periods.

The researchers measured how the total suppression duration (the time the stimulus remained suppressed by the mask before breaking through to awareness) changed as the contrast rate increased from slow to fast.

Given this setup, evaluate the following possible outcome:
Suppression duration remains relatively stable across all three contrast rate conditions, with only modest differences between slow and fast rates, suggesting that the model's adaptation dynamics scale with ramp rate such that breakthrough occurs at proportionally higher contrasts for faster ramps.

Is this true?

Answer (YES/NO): NO